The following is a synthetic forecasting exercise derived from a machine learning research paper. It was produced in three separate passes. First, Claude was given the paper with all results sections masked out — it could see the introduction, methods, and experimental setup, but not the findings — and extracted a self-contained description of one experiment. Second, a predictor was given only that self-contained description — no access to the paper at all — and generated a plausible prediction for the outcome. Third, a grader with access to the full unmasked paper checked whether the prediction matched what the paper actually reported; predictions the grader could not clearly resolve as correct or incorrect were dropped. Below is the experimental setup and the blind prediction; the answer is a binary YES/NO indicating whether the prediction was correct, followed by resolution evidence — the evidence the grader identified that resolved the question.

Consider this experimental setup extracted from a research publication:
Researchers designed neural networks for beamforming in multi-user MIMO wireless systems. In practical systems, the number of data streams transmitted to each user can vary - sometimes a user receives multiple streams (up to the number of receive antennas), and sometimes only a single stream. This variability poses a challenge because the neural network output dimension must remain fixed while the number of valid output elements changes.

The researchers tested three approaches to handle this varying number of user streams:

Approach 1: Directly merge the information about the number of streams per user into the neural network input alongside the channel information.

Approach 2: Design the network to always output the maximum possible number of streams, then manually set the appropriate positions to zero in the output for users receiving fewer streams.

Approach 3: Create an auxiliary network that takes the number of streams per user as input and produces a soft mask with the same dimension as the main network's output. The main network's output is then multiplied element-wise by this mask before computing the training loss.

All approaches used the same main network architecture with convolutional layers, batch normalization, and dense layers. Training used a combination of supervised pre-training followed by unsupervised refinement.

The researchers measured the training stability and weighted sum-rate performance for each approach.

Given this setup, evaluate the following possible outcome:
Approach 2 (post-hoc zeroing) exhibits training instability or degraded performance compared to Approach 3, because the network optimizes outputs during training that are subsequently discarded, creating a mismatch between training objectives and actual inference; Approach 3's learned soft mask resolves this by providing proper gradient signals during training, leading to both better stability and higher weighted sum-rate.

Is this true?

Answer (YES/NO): YES